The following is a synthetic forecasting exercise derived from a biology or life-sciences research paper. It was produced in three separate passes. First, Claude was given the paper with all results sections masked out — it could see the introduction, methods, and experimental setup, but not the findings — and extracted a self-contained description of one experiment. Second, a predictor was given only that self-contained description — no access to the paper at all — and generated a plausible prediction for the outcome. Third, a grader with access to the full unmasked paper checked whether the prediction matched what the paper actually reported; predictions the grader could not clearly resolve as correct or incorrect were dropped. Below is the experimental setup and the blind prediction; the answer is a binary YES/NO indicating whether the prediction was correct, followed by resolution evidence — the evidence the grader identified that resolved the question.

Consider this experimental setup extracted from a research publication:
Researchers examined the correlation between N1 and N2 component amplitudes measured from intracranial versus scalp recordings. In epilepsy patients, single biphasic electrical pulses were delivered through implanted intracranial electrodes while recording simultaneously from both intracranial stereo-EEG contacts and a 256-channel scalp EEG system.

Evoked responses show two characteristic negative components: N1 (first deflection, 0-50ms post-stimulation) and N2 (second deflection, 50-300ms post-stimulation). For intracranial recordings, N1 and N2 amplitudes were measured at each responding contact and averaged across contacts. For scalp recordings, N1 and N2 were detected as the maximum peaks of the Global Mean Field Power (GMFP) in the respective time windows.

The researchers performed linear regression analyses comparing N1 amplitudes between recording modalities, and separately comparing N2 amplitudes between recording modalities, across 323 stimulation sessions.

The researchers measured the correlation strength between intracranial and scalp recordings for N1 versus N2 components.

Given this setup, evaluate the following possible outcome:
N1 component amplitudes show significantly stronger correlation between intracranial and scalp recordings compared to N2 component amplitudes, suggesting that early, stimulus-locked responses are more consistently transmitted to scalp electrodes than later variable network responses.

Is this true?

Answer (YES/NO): NO